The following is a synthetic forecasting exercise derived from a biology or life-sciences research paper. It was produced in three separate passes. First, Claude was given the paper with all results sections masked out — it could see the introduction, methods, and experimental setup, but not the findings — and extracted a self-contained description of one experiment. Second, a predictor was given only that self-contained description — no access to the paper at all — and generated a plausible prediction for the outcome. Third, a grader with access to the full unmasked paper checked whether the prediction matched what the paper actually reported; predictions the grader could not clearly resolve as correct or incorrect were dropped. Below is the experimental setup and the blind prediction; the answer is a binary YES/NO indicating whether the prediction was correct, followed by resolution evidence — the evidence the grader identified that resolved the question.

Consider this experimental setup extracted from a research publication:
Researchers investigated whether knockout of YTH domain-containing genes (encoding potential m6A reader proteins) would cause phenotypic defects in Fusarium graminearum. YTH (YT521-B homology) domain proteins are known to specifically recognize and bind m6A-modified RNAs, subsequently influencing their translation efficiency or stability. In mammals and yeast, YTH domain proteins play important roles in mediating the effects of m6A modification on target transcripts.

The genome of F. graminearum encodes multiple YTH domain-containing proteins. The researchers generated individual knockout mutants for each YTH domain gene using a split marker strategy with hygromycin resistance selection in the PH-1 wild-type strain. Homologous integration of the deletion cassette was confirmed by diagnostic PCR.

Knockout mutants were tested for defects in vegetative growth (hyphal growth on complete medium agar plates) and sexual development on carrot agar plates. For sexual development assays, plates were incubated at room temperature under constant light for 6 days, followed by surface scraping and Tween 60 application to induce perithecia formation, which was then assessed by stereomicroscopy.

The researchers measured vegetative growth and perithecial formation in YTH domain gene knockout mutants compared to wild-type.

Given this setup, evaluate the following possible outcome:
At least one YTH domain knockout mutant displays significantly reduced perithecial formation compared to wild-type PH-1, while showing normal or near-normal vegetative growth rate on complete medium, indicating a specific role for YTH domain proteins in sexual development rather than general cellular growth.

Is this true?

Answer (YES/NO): NO